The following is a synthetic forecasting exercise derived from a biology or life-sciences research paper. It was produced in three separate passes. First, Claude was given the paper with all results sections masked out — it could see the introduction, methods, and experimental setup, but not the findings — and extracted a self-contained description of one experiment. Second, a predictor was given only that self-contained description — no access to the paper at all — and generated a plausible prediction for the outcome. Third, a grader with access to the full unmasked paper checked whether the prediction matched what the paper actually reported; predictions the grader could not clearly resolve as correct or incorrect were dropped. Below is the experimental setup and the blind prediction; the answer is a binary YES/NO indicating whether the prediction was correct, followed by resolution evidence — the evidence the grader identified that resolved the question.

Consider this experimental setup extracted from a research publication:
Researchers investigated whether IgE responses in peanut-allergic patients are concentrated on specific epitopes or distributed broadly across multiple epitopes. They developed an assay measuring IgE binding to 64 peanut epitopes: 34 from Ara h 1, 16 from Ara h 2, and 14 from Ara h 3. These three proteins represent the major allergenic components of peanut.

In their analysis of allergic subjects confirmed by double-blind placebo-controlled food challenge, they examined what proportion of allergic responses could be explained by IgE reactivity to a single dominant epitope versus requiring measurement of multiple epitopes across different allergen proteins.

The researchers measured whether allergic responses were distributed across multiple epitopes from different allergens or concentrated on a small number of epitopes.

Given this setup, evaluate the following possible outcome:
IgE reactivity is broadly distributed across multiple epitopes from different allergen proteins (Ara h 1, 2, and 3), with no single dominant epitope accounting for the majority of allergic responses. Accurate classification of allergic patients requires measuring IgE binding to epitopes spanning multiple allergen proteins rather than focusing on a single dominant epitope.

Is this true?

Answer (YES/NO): NO